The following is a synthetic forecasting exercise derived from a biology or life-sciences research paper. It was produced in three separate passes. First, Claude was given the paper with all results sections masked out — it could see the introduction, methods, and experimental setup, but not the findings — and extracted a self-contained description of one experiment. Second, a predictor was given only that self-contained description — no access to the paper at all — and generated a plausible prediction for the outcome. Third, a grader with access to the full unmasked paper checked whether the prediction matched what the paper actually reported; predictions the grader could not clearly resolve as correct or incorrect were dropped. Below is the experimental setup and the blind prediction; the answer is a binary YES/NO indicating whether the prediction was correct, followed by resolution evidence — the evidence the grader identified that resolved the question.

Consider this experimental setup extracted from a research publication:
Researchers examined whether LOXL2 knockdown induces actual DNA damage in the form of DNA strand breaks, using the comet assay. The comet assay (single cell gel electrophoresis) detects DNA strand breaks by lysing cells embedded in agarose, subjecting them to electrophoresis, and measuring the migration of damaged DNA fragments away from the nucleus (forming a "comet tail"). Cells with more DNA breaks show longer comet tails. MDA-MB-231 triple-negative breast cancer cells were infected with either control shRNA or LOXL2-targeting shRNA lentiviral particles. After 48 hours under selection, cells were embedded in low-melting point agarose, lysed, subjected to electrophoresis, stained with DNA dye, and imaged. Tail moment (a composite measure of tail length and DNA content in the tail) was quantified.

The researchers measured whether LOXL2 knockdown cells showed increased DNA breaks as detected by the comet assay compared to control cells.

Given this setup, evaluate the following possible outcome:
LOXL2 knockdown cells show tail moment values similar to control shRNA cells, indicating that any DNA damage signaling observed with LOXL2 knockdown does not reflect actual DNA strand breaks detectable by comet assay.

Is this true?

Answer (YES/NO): YES